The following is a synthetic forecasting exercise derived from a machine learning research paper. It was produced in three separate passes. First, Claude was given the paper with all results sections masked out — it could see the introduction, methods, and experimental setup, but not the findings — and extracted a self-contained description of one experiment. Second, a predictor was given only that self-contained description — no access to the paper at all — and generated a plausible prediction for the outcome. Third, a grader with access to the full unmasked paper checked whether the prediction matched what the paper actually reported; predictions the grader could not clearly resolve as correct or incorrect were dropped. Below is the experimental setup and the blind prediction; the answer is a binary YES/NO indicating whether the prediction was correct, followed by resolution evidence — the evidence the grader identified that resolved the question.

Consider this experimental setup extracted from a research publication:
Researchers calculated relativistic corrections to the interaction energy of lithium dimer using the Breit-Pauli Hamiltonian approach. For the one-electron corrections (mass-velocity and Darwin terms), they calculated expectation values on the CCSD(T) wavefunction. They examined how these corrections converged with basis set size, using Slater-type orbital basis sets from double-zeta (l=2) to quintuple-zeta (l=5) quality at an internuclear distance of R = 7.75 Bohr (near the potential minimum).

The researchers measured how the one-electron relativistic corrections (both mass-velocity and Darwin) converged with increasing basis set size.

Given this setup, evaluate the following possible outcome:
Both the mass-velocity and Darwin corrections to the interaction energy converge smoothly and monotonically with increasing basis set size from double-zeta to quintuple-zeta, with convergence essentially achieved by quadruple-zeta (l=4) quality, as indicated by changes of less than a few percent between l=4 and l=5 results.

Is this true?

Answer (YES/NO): YES